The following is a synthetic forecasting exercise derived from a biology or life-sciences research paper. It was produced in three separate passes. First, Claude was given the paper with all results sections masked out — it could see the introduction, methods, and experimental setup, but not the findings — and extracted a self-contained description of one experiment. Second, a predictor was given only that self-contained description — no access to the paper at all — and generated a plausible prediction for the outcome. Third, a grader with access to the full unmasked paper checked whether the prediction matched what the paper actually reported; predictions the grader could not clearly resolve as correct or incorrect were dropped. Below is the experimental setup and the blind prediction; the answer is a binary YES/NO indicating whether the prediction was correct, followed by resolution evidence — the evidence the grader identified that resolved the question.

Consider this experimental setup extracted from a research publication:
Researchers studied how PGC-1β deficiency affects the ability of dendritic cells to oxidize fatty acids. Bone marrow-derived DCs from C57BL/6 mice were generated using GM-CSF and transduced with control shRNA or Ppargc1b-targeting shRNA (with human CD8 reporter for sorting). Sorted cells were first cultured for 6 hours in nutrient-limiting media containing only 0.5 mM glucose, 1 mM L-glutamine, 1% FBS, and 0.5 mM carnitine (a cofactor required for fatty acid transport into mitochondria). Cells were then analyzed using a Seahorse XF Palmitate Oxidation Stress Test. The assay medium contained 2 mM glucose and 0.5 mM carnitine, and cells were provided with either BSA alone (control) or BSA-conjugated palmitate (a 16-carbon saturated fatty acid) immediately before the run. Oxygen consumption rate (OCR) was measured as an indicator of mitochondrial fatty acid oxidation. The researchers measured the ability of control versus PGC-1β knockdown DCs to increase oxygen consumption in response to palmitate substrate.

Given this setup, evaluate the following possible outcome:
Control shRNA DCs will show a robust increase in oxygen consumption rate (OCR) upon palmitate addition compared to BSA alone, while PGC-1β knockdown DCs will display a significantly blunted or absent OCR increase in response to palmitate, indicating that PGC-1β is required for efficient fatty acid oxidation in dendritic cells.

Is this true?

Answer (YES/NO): YES